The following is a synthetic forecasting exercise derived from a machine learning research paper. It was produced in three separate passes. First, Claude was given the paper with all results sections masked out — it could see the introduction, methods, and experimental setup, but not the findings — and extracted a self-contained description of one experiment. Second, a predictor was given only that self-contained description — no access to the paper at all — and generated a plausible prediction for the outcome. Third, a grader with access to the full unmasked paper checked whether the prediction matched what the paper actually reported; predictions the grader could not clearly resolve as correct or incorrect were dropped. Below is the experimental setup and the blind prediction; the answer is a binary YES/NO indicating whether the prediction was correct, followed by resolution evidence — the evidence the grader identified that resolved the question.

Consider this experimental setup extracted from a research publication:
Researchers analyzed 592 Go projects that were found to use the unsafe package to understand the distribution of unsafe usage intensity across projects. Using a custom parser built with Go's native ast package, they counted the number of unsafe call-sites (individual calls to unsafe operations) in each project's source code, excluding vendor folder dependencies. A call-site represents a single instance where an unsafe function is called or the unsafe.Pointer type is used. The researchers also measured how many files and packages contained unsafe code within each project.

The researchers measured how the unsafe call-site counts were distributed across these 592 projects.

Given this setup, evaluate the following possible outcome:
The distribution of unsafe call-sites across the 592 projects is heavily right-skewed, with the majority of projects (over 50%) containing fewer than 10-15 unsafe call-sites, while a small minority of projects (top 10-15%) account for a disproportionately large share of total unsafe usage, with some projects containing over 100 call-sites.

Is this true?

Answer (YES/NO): YES